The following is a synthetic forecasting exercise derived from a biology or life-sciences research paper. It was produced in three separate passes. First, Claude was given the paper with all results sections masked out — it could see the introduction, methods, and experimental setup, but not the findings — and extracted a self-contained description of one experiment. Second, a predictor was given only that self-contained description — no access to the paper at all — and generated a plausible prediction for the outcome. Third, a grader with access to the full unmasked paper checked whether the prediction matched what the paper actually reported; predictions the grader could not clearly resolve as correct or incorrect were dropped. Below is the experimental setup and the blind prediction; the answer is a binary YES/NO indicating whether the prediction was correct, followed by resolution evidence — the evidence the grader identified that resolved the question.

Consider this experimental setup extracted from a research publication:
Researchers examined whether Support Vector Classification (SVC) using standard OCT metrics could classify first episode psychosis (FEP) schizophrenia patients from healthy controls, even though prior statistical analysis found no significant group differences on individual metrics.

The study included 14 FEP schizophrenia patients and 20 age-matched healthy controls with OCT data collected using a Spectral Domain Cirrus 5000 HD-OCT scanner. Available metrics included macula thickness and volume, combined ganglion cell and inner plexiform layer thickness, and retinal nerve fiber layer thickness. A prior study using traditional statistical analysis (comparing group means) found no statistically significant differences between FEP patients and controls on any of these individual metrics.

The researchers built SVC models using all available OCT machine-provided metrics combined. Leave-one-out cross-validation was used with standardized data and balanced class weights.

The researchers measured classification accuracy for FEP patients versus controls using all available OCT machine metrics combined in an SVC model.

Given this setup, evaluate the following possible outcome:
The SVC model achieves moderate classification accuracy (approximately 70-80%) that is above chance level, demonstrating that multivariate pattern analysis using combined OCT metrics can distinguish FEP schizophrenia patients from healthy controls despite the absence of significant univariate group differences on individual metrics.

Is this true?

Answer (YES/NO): NO